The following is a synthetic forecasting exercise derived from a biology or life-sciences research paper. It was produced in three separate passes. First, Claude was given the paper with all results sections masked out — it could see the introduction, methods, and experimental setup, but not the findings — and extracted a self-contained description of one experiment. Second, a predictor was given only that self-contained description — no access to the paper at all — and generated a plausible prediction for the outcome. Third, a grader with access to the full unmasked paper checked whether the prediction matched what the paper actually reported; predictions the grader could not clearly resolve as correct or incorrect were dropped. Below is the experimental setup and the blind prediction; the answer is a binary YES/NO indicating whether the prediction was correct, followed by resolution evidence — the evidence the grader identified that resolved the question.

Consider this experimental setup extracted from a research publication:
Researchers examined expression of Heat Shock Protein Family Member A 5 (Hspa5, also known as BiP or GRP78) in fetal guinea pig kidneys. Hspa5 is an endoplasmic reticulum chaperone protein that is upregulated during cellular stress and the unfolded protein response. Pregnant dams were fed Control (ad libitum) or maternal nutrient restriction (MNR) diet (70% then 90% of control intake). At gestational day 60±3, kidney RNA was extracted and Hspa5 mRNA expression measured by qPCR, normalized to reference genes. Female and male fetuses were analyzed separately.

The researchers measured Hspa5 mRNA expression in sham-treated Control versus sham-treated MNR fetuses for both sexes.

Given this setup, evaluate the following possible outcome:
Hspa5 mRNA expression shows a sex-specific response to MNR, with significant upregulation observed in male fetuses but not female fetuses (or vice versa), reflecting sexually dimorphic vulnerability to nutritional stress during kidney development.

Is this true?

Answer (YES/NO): YES